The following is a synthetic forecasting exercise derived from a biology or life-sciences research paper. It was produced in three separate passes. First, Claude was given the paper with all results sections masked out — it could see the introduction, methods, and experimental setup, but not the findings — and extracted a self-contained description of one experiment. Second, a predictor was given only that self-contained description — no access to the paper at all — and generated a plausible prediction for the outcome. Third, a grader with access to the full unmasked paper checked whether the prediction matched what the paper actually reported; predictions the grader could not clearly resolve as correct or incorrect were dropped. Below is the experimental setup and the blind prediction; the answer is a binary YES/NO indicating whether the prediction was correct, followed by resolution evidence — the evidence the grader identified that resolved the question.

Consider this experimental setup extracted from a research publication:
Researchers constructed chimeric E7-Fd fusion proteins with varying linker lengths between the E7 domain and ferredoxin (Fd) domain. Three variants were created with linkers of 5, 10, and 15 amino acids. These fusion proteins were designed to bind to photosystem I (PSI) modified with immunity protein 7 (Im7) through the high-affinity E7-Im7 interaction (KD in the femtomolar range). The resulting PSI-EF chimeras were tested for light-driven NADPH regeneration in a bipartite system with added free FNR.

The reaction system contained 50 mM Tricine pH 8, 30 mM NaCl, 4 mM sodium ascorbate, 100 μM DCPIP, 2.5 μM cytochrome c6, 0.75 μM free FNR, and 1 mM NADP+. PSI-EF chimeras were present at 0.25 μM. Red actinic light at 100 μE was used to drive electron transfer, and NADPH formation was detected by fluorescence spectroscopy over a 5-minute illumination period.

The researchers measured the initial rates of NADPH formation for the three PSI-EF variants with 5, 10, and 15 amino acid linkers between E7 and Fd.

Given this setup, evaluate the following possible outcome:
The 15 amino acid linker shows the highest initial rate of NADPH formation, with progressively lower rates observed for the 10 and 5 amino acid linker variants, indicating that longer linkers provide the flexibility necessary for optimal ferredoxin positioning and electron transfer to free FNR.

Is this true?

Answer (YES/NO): NO